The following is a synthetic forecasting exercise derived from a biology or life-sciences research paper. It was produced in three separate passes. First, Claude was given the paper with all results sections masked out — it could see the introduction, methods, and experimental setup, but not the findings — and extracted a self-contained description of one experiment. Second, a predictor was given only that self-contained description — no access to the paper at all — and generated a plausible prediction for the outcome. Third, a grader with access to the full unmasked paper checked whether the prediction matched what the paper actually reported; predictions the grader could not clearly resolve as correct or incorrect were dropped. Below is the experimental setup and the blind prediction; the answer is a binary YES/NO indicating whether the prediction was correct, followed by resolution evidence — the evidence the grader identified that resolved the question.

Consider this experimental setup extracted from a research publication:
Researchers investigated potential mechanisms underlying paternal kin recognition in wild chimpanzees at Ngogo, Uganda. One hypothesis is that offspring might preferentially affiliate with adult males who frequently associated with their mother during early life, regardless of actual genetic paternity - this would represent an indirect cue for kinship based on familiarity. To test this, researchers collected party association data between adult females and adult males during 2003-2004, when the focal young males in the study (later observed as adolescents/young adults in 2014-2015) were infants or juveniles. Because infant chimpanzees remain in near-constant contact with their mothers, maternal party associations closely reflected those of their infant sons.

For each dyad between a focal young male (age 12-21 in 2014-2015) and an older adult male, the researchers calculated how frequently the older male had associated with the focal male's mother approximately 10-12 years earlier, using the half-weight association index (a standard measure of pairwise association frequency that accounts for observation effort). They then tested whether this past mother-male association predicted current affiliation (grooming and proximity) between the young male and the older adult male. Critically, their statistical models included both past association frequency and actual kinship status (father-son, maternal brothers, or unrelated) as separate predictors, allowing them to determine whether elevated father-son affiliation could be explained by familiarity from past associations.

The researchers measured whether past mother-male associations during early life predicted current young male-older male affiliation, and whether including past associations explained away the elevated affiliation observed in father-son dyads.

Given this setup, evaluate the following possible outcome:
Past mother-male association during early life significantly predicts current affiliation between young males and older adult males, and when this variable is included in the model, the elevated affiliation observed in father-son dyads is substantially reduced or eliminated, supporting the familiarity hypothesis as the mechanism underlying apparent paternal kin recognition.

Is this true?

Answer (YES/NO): NO